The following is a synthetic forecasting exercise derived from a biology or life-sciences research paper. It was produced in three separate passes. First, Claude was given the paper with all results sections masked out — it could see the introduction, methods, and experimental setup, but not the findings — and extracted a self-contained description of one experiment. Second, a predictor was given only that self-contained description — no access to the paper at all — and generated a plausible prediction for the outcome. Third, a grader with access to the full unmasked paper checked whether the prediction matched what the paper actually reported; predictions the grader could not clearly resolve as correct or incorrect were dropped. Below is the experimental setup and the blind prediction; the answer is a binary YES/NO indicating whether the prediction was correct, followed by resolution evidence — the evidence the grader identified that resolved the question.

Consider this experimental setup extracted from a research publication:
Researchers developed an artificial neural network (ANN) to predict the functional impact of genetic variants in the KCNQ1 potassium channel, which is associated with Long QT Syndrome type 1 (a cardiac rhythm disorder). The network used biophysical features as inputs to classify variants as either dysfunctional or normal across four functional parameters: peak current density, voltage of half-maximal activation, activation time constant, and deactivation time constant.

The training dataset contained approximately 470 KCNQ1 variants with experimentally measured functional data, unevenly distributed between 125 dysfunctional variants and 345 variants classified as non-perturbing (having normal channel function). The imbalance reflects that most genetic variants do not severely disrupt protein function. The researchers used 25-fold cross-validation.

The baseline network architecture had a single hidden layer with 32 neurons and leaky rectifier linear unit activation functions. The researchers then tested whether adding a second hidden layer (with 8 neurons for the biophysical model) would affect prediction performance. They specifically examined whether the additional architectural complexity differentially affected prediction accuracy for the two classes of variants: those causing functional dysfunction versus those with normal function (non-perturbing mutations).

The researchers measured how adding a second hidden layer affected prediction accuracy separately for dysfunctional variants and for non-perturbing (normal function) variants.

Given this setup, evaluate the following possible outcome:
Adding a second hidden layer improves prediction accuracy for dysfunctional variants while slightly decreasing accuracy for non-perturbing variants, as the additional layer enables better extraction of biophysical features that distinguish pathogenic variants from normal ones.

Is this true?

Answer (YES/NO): NO